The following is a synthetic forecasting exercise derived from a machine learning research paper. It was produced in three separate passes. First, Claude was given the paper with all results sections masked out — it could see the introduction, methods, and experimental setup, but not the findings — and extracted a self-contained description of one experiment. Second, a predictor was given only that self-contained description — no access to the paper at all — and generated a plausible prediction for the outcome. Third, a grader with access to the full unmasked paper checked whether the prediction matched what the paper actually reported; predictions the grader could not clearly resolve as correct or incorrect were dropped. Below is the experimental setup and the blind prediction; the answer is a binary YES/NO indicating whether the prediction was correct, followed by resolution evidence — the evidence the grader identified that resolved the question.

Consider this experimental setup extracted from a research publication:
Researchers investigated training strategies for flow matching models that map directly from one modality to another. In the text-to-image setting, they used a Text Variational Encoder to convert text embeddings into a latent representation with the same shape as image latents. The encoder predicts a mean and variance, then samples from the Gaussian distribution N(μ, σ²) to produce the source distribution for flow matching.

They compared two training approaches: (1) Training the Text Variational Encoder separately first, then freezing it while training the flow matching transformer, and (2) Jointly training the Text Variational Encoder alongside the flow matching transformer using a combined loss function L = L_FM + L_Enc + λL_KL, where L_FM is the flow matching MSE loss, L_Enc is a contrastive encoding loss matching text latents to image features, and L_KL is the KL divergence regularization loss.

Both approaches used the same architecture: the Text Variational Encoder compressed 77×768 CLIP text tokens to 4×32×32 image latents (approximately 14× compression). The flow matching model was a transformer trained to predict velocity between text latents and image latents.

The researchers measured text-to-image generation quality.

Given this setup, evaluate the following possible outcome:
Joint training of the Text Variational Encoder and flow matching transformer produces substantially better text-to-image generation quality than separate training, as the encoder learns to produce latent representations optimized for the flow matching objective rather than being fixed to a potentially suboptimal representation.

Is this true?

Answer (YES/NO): YES